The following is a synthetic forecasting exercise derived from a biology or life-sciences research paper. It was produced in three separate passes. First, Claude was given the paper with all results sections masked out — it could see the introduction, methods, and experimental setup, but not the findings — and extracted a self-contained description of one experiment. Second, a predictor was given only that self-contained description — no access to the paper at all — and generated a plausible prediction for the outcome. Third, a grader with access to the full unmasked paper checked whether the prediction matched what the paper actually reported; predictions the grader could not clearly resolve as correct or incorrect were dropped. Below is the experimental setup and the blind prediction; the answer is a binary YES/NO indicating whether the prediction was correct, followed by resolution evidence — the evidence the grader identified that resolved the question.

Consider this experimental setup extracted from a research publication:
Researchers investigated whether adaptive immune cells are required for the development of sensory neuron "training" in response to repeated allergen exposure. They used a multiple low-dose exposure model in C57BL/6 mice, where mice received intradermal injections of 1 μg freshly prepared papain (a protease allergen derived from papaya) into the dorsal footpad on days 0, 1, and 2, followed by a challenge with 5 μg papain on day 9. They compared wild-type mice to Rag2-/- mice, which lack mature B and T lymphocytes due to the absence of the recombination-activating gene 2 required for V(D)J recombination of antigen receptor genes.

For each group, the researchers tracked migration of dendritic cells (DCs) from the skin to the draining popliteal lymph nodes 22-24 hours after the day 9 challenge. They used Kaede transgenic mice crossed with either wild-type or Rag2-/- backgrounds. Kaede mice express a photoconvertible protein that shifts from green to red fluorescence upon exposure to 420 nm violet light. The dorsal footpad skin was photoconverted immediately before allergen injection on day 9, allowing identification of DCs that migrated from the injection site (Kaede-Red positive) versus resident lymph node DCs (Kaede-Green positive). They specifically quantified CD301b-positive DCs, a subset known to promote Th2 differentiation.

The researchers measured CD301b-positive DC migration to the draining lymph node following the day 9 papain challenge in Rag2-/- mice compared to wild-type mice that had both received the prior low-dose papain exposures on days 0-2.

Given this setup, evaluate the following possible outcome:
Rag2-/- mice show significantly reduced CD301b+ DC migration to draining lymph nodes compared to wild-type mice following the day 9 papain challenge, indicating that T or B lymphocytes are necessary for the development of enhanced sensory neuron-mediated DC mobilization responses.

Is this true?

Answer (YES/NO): NO